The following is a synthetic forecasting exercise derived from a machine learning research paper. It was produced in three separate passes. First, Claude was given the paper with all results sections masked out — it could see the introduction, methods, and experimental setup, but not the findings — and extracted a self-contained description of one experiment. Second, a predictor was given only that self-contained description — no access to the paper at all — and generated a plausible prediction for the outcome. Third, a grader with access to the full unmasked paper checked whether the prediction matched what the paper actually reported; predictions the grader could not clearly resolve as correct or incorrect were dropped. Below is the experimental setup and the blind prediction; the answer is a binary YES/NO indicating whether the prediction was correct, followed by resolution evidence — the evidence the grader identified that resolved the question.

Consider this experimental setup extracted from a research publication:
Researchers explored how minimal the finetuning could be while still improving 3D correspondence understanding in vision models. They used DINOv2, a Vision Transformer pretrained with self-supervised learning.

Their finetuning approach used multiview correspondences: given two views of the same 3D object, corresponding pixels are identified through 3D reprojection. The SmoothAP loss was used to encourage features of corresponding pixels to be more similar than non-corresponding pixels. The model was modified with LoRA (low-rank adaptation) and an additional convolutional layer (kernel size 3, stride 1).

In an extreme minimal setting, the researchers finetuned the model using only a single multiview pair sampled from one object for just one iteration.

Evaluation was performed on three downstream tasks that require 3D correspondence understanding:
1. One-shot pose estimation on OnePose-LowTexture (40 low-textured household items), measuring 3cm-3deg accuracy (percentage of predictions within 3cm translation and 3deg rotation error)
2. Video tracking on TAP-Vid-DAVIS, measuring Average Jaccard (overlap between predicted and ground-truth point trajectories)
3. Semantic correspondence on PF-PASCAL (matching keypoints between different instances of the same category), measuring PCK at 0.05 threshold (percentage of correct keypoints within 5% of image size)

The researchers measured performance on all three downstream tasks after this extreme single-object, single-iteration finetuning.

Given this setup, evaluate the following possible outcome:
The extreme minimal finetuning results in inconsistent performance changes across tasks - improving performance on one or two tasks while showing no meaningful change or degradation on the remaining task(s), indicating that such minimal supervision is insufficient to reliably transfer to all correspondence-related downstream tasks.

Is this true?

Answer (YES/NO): NO